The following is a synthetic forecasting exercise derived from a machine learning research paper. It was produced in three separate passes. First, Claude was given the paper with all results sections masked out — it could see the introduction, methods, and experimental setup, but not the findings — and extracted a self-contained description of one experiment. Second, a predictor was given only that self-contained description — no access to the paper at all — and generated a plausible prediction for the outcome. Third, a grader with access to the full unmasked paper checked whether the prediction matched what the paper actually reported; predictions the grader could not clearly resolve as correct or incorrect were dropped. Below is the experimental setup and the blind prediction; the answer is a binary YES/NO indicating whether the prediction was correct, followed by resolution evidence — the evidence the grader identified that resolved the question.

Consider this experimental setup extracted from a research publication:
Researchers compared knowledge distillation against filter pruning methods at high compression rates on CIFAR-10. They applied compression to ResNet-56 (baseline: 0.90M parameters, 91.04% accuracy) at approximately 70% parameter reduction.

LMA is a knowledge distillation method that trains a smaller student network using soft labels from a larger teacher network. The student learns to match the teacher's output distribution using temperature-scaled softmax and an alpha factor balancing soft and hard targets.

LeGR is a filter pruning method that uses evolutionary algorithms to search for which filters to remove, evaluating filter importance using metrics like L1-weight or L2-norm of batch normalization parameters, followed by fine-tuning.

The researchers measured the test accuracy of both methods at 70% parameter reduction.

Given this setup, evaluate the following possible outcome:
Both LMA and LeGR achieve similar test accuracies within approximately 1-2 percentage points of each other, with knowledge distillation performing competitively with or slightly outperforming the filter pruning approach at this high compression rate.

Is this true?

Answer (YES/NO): NO